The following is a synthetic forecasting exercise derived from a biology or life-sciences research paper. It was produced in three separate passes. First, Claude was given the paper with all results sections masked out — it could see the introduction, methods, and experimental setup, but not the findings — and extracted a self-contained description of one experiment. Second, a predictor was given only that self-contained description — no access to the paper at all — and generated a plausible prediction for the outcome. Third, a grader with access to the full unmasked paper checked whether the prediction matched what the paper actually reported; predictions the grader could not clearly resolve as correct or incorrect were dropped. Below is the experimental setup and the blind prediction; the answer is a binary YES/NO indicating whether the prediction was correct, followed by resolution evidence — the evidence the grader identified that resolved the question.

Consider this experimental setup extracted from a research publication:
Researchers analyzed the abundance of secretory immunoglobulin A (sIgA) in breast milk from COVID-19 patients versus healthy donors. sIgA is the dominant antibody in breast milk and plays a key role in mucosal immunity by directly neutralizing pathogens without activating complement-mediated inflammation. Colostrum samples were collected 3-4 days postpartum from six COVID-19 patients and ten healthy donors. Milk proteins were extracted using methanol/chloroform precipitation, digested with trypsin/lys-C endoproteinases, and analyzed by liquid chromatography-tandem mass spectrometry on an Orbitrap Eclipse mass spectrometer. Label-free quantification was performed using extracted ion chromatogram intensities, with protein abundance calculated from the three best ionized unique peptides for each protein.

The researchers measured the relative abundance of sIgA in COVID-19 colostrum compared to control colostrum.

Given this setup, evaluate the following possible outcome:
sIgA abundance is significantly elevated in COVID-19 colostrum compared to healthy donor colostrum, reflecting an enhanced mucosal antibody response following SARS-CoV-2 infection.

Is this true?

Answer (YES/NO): YES